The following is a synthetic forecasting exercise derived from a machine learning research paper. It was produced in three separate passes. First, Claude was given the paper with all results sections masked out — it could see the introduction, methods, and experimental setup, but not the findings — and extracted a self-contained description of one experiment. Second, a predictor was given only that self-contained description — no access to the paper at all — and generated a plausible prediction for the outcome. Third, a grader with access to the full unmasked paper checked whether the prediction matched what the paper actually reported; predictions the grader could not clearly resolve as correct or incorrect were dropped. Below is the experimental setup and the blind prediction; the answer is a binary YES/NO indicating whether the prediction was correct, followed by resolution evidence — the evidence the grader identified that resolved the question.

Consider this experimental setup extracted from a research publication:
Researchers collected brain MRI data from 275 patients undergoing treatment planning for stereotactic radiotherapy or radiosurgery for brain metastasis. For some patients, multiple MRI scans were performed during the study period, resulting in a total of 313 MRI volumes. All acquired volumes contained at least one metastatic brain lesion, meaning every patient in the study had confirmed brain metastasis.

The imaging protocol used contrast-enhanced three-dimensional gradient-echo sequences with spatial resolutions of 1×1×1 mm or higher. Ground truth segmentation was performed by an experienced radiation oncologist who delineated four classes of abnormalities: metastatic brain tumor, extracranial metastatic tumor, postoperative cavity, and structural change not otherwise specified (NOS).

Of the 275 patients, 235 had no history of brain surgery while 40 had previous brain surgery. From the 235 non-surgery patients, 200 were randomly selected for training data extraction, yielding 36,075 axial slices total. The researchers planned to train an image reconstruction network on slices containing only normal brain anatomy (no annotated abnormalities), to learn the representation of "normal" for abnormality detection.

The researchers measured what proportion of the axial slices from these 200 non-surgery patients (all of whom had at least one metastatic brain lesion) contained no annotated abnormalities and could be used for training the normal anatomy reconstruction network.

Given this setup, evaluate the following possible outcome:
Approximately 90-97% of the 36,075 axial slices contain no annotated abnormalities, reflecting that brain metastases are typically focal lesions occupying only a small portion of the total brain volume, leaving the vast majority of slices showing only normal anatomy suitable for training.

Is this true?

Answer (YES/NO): NO